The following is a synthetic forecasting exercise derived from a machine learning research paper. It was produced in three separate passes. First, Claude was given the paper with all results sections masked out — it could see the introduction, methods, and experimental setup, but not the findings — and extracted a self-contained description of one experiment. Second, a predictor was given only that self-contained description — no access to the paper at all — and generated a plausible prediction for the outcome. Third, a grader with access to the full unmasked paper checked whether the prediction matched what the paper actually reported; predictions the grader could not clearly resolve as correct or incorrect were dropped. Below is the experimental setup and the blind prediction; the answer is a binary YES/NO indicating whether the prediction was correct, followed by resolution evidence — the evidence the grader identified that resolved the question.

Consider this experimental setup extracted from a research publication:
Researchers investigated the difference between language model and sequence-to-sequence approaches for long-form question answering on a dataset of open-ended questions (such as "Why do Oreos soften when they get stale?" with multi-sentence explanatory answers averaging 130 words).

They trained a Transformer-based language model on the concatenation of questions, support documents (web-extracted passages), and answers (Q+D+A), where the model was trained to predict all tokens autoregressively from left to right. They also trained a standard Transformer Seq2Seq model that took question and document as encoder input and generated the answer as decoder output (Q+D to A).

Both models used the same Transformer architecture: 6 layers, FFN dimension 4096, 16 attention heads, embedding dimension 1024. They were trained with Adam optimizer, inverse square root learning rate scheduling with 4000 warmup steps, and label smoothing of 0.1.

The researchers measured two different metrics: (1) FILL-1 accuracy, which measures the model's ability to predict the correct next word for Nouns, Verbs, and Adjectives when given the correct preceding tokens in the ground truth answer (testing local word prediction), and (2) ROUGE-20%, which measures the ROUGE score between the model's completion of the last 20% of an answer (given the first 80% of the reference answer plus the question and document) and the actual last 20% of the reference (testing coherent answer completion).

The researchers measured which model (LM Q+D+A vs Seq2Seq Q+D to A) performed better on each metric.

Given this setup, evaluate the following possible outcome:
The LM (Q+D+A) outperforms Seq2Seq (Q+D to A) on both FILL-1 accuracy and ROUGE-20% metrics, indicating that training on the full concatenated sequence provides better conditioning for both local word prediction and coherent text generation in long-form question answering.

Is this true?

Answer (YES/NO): NO